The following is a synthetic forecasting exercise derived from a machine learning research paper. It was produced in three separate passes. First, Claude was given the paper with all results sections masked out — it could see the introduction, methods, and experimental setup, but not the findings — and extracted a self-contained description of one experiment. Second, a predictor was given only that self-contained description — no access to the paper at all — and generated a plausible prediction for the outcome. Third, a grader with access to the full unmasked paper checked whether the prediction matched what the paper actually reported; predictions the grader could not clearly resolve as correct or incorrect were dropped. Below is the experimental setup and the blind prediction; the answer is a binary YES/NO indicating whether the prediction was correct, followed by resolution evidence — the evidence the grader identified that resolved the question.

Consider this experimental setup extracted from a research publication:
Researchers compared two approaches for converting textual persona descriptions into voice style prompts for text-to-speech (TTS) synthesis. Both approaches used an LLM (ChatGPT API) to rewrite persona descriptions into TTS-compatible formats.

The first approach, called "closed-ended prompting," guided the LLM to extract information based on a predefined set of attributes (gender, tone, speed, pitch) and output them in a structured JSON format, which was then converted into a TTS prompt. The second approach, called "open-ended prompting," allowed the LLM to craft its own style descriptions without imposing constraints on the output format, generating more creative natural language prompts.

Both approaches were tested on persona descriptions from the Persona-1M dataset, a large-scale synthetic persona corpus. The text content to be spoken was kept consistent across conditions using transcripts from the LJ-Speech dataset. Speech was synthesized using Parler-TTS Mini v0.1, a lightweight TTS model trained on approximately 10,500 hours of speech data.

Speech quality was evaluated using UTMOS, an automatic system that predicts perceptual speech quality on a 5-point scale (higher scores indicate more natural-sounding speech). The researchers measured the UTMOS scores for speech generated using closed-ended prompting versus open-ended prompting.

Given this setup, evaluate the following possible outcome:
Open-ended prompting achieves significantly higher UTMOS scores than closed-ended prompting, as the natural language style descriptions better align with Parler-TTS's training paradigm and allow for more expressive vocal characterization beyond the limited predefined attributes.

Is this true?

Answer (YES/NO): NO